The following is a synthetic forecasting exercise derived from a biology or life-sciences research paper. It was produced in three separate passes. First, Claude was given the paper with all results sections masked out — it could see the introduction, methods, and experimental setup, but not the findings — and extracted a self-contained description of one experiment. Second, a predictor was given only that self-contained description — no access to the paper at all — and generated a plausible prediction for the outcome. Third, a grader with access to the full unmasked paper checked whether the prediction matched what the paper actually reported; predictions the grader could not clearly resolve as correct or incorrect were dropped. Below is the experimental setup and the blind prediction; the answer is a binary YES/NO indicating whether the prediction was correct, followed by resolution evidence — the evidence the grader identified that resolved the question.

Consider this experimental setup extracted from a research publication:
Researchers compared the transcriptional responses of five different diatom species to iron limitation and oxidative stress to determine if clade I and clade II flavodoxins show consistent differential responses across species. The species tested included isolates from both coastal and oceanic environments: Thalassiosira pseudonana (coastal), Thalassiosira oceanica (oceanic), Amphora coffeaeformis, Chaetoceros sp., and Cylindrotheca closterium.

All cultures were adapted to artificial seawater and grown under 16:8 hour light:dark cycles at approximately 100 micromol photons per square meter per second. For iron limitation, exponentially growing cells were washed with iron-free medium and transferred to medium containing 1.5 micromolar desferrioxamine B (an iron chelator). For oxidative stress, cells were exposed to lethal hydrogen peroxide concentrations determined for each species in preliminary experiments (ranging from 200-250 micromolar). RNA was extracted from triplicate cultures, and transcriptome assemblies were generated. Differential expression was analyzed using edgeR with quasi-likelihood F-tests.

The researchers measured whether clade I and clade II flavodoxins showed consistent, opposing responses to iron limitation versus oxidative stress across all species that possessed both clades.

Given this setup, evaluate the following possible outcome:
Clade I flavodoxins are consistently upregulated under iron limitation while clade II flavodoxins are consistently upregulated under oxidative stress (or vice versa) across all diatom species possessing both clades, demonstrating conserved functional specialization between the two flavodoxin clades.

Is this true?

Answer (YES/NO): NO